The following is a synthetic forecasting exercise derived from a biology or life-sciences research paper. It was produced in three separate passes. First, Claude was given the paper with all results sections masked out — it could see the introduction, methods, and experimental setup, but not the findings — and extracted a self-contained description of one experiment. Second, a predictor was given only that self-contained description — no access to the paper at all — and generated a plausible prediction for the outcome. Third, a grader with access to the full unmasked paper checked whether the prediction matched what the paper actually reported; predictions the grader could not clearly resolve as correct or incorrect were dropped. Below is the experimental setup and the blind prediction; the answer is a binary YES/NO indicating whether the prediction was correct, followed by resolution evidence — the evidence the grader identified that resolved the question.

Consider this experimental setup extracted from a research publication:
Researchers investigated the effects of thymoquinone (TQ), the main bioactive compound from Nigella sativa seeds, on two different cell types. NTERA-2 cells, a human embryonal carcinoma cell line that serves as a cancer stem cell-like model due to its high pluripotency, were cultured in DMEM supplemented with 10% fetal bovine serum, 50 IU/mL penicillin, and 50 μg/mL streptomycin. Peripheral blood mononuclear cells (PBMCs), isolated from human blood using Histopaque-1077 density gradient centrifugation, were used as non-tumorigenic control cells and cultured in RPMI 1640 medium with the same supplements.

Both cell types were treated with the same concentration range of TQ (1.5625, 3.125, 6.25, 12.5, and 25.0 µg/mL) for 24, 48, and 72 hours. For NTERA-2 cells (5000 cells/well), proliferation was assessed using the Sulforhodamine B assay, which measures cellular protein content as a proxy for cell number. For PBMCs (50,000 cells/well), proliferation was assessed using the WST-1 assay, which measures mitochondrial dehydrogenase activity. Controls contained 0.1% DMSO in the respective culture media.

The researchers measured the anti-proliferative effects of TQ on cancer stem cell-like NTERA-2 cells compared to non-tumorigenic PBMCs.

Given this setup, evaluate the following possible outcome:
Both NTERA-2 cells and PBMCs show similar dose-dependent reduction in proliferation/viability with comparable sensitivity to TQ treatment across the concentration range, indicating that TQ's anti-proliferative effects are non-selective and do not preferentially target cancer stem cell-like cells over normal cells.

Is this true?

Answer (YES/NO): NO